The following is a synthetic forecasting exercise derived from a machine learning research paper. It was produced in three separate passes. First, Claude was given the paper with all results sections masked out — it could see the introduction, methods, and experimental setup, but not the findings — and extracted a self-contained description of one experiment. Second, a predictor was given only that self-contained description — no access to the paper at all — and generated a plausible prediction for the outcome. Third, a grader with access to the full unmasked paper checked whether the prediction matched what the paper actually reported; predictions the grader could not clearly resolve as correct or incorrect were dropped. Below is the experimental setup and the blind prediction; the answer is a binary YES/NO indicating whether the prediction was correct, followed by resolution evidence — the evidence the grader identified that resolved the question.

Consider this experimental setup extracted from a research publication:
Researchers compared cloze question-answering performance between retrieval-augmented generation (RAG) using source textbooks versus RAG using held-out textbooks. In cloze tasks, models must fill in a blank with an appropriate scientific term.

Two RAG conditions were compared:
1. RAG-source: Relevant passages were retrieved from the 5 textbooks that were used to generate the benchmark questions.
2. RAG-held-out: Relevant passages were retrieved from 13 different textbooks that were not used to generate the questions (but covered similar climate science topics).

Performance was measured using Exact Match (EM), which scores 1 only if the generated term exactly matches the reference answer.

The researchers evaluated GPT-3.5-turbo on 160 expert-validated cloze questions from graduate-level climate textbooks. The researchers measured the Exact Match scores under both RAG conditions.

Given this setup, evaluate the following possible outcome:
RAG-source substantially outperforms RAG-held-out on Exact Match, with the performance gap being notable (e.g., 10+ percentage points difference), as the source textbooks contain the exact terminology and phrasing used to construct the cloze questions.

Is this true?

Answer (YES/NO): YES